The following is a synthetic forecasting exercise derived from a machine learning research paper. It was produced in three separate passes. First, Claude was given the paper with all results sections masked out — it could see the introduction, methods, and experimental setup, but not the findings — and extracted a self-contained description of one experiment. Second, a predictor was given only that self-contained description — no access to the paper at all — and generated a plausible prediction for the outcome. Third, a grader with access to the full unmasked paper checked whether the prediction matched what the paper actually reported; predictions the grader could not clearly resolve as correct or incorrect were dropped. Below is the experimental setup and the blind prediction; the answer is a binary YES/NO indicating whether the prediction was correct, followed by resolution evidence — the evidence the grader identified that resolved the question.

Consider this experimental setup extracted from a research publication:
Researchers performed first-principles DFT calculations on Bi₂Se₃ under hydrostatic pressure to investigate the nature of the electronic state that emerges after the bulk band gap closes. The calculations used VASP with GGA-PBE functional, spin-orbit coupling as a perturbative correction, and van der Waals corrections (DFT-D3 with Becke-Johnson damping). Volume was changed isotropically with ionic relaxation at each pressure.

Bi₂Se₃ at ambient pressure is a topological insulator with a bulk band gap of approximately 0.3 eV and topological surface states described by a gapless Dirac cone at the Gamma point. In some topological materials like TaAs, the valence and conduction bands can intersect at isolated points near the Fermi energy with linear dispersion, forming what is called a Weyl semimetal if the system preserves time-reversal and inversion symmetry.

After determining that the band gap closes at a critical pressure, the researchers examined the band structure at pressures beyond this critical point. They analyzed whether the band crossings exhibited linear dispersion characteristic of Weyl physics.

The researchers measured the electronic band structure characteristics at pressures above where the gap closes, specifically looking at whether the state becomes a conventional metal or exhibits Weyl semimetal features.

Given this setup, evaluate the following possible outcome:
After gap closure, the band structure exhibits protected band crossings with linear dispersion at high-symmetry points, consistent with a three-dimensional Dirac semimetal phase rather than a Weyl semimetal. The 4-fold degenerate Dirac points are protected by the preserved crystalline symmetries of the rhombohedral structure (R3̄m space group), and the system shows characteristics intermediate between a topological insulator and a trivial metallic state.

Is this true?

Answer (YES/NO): NO